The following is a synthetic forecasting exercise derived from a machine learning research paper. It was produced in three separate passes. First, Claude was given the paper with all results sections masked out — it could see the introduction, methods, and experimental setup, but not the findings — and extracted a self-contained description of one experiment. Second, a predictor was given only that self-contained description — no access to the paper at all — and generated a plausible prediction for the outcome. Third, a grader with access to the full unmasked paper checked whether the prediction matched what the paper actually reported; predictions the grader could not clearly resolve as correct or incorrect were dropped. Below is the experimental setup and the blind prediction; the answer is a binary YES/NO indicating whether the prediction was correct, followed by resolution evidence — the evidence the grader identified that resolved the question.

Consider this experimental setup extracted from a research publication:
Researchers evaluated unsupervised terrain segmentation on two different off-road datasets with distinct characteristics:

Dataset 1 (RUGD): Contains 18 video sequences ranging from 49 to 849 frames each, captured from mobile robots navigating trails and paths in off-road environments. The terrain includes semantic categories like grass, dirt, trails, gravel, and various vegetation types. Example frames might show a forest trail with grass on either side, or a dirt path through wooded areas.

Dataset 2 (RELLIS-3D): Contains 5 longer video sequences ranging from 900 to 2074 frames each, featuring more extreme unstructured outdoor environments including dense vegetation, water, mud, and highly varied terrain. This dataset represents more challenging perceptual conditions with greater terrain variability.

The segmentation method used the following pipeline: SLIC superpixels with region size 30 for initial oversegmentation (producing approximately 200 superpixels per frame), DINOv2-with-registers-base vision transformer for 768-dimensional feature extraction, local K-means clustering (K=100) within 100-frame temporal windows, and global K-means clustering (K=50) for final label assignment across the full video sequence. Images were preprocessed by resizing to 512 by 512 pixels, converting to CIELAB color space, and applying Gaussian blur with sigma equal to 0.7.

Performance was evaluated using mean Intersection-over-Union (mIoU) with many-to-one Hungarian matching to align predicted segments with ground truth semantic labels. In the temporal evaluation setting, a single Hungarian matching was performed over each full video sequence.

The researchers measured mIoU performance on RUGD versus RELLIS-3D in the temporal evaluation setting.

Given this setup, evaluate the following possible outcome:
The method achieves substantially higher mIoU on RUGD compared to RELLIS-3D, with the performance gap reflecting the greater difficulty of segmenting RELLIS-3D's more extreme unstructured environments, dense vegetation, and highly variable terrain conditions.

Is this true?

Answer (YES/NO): NO